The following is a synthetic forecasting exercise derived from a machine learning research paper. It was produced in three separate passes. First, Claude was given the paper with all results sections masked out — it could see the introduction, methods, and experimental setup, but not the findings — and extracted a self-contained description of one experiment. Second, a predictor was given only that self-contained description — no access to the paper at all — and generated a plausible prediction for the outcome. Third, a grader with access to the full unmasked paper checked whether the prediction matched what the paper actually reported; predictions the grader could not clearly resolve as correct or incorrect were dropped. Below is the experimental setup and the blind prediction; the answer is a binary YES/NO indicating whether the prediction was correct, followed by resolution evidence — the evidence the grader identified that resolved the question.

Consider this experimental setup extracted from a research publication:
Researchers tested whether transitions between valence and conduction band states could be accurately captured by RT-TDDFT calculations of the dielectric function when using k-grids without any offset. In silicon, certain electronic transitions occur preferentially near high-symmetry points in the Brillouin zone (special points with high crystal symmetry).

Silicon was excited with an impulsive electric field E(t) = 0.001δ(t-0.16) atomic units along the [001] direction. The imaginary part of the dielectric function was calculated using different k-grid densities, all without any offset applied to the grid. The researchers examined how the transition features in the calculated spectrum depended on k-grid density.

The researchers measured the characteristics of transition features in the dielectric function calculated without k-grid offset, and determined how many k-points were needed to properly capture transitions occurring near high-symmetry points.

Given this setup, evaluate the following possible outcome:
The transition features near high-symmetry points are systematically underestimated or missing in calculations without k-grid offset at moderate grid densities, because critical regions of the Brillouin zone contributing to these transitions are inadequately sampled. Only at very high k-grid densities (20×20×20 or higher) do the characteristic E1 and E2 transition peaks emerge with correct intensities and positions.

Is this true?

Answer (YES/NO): NO